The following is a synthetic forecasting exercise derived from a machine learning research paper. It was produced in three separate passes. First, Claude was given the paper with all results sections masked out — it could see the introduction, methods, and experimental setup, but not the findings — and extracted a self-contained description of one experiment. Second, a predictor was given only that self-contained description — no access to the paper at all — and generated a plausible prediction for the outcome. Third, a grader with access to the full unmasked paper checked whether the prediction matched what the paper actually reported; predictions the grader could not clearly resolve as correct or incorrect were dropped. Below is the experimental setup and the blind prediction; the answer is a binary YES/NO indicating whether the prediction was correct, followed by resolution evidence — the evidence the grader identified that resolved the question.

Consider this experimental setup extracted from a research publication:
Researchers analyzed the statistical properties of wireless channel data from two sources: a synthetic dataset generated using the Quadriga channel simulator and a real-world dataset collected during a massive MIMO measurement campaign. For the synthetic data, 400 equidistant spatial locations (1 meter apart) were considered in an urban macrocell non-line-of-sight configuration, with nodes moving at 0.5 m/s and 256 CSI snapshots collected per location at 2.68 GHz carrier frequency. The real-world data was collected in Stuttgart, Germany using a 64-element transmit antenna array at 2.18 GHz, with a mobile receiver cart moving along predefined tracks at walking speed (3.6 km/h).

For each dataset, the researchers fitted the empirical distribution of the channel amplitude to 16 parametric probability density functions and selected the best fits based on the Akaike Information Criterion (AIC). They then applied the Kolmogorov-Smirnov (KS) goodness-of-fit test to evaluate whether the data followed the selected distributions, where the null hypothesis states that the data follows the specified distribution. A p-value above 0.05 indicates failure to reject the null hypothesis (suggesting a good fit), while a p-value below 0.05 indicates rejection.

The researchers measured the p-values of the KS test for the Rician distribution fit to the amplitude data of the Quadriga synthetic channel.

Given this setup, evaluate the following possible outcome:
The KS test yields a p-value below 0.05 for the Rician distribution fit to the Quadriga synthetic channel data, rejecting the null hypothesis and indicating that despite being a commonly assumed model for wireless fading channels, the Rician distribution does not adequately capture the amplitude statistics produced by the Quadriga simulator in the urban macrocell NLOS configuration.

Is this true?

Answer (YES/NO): NO